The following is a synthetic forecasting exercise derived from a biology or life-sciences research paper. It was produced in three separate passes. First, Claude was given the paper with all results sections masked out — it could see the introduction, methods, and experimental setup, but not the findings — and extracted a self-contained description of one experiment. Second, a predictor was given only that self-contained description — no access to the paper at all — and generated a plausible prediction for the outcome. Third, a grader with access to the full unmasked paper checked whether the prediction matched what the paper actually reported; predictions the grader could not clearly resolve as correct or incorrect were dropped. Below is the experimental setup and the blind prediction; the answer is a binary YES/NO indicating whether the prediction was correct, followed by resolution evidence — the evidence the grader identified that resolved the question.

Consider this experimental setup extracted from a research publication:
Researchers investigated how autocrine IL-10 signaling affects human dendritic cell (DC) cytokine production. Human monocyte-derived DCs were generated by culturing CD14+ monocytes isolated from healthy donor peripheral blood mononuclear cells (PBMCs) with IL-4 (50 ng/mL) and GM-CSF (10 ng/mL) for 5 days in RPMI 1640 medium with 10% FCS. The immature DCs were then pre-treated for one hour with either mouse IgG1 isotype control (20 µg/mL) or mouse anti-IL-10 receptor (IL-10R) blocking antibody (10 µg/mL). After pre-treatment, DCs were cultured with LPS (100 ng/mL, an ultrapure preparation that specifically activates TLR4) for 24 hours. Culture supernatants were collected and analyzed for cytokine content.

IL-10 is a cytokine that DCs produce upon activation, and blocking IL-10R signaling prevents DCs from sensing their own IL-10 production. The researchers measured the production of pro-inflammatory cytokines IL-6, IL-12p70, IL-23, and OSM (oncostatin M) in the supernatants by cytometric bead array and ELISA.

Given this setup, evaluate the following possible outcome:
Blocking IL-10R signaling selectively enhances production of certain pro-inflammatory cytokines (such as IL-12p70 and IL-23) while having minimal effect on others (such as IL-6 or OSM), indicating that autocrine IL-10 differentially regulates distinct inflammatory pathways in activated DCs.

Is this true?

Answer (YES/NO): NO